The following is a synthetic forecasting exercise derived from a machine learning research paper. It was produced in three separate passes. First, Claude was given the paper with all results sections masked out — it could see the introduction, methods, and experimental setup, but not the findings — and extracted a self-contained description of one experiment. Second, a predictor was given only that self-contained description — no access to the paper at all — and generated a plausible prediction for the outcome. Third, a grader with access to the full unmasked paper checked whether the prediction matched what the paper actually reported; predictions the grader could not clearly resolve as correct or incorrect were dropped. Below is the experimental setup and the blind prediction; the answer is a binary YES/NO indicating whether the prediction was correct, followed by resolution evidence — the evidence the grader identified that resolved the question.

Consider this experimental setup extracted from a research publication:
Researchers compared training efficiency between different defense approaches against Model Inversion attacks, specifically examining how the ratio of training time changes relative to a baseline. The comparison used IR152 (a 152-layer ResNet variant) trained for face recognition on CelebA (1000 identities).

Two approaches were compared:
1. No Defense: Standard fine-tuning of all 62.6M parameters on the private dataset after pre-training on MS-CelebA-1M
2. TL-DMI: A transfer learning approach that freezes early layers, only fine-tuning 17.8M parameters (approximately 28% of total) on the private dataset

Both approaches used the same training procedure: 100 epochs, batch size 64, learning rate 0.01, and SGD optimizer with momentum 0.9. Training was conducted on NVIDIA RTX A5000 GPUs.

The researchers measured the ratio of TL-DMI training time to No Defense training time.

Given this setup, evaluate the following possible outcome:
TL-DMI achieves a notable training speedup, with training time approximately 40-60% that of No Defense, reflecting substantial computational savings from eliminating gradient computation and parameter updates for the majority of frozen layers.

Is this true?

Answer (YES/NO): YES